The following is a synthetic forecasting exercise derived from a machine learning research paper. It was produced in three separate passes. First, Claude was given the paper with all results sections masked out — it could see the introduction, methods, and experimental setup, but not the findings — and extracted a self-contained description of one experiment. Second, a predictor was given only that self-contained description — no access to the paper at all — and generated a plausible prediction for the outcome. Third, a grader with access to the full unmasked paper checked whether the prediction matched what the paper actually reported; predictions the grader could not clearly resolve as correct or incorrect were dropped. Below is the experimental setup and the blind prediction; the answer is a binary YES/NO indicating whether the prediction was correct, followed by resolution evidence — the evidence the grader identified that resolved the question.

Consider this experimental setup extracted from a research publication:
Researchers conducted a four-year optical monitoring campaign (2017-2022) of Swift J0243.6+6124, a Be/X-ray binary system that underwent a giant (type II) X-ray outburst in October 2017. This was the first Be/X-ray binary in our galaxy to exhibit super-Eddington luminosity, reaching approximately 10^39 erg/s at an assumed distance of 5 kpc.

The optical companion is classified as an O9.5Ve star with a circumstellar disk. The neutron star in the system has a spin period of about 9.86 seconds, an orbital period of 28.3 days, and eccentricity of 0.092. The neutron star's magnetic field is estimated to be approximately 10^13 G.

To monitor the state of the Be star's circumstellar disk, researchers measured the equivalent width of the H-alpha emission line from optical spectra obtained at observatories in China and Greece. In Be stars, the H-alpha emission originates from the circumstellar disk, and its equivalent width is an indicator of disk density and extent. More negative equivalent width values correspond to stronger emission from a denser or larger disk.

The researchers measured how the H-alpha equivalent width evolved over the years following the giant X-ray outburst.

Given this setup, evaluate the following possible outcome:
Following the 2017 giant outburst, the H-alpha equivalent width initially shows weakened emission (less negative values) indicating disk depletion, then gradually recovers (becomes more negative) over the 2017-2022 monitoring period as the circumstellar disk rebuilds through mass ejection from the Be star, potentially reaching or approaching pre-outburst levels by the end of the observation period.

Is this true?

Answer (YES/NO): YES